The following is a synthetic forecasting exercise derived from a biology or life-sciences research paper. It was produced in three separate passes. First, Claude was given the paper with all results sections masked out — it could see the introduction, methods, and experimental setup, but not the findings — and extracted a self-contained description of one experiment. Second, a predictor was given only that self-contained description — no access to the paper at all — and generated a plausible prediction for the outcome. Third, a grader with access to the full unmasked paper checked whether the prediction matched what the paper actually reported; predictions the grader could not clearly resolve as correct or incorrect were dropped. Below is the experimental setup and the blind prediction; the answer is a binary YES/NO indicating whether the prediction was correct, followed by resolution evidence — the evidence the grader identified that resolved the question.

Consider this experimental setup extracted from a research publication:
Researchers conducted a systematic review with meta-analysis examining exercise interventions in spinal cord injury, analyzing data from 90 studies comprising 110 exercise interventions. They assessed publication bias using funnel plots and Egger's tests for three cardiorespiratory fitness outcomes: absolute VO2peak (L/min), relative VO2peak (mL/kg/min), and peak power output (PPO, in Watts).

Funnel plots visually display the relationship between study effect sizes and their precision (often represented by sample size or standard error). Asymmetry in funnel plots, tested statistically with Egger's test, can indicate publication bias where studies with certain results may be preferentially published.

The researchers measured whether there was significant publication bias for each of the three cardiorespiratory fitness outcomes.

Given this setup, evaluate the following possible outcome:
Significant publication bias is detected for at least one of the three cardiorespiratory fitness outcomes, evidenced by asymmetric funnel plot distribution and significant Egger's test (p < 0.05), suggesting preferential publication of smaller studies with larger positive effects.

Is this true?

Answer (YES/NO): NO